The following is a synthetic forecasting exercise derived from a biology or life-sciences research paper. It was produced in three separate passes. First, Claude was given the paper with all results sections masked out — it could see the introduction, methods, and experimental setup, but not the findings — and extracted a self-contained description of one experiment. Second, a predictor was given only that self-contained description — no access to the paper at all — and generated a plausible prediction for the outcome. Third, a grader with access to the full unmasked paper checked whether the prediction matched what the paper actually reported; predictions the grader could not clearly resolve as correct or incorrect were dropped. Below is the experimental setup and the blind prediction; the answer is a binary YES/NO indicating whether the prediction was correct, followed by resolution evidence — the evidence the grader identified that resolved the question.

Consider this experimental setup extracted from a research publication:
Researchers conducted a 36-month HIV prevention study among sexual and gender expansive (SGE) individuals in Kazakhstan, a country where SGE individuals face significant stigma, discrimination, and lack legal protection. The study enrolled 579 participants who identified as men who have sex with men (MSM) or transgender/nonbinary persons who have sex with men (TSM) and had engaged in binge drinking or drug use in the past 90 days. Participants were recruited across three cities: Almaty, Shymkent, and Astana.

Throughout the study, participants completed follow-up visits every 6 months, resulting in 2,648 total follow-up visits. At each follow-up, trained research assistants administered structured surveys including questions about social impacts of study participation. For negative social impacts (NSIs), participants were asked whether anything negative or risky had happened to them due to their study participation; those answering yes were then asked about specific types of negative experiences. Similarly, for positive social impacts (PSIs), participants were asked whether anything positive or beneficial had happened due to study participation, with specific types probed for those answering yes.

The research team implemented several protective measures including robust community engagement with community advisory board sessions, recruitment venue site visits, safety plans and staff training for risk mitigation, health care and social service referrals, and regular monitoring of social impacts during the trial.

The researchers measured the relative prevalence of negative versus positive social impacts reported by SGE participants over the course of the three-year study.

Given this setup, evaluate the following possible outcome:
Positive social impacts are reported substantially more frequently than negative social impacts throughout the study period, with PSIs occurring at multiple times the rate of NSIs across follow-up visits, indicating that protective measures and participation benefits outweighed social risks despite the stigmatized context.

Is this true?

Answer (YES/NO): YES